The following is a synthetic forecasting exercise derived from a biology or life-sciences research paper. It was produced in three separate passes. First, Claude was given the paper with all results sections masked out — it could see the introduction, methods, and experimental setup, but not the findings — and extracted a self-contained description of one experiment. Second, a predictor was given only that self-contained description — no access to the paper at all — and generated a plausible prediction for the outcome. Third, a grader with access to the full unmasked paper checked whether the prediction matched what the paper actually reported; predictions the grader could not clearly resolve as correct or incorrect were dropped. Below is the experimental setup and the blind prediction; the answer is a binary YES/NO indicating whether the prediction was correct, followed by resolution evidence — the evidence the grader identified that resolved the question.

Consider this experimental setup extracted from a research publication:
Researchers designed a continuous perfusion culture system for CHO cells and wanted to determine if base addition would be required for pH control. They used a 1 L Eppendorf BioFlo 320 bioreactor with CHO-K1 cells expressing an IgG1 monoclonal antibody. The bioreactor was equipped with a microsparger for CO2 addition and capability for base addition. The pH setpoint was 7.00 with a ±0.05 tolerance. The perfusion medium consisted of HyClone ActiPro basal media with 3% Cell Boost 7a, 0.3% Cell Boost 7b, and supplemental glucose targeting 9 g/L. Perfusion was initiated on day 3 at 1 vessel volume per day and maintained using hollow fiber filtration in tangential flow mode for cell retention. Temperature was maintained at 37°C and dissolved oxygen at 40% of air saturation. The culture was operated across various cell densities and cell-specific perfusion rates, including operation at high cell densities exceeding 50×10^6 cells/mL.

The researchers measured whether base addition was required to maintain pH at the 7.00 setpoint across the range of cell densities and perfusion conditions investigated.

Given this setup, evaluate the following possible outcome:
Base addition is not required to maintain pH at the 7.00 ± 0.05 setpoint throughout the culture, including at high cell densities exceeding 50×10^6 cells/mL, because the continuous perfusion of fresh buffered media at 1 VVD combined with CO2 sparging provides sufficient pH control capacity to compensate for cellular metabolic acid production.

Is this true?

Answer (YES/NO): YES